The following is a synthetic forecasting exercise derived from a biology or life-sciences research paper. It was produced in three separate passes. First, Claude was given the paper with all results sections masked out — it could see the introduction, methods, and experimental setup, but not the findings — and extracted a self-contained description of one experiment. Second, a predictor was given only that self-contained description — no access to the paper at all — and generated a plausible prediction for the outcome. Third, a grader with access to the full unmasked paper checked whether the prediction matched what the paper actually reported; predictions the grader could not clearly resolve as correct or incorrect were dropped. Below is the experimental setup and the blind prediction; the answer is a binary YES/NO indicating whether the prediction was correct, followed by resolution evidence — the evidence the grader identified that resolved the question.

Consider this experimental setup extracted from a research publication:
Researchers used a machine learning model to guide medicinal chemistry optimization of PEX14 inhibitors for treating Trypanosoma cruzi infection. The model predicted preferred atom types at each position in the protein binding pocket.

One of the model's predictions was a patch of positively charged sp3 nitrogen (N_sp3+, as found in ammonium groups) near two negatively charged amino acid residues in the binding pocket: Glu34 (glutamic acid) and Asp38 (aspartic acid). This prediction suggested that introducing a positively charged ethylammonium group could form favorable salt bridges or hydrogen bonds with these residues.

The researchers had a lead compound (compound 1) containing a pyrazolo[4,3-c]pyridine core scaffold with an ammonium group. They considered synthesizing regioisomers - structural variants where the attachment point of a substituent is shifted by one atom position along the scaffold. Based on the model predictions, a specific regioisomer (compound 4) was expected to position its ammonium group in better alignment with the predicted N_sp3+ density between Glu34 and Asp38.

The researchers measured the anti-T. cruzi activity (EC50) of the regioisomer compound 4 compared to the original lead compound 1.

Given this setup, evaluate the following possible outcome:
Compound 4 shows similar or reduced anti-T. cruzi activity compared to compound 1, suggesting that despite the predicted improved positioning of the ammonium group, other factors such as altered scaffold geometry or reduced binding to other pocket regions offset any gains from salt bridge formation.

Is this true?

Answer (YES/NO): NO